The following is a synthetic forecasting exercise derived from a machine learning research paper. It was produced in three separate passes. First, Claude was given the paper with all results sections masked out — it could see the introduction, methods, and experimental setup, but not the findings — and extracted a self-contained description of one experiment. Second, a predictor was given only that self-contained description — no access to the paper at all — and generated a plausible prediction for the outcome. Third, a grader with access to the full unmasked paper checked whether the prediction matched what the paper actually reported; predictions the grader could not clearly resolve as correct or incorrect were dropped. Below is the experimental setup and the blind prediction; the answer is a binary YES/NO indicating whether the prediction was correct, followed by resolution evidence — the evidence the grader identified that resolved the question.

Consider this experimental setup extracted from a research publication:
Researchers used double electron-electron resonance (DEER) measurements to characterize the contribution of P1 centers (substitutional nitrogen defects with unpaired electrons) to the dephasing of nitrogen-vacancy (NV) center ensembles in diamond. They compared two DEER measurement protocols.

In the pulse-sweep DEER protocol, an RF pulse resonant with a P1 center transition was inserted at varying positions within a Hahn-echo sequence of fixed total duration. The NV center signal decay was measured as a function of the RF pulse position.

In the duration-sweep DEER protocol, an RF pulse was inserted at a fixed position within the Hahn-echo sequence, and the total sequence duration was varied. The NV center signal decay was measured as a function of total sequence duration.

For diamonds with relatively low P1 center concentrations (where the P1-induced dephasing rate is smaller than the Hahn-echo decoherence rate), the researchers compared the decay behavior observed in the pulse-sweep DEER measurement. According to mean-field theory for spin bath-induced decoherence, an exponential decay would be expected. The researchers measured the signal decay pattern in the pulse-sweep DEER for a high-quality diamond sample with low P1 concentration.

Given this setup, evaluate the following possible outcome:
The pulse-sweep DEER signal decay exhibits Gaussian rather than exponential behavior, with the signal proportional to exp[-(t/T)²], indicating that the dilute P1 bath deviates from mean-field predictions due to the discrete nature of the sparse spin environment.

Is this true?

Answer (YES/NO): NO